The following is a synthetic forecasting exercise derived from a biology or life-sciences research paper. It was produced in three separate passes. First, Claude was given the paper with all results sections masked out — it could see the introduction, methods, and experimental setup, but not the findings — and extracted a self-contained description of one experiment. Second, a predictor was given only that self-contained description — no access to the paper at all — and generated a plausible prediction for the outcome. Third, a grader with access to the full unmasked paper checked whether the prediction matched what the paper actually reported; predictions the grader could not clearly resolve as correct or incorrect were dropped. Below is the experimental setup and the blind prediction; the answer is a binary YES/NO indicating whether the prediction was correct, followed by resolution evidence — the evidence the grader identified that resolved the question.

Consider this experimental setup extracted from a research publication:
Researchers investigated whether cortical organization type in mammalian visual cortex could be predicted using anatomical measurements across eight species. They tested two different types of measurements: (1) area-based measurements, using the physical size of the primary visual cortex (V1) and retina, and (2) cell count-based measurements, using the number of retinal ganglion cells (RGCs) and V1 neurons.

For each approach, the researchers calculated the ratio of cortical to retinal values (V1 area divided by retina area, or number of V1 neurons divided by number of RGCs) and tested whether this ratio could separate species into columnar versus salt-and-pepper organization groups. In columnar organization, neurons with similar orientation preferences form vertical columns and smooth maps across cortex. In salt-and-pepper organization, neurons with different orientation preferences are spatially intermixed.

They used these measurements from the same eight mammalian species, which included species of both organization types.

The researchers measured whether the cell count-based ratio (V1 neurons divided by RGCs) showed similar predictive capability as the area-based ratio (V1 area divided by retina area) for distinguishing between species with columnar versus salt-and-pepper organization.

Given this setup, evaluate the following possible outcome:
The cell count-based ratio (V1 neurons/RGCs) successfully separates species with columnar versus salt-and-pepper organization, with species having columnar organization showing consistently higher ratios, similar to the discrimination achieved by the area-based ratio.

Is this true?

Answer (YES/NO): YES